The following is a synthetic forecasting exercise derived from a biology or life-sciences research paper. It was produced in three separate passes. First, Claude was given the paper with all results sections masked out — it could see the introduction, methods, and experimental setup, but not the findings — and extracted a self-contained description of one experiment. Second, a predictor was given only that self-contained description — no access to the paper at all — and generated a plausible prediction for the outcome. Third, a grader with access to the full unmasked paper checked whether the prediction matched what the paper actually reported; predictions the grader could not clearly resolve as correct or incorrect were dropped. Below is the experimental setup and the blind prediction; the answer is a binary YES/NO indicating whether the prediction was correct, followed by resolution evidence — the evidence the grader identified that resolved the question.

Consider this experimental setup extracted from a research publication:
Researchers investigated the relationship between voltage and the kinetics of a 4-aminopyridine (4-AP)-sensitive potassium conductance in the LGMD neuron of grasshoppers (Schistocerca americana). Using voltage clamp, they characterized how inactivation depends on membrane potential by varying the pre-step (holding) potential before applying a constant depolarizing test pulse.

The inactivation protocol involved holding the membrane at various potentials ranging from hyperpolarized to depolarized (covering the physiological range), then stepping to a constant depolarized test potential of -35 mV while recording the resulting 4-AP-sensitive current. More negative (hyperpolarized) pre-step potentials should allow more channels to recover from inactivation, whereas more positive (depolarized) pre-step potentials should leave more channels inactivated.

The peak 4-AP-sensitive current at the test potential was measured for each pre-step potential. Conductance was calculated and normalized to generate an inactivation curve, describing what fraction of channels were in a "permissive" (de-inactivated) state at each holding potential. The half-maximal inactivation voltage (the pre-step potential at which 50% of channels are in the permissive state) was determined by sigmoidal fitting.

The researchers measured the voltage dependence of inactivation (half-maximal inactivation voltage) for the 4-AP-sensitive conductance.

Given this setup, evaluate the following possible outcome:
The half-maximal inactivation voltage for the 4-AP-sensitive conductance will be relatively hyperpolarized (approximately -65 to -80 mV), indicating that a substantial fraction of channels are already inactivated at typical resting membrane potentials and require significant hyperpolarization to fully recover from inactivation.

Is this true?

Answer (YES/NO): YES